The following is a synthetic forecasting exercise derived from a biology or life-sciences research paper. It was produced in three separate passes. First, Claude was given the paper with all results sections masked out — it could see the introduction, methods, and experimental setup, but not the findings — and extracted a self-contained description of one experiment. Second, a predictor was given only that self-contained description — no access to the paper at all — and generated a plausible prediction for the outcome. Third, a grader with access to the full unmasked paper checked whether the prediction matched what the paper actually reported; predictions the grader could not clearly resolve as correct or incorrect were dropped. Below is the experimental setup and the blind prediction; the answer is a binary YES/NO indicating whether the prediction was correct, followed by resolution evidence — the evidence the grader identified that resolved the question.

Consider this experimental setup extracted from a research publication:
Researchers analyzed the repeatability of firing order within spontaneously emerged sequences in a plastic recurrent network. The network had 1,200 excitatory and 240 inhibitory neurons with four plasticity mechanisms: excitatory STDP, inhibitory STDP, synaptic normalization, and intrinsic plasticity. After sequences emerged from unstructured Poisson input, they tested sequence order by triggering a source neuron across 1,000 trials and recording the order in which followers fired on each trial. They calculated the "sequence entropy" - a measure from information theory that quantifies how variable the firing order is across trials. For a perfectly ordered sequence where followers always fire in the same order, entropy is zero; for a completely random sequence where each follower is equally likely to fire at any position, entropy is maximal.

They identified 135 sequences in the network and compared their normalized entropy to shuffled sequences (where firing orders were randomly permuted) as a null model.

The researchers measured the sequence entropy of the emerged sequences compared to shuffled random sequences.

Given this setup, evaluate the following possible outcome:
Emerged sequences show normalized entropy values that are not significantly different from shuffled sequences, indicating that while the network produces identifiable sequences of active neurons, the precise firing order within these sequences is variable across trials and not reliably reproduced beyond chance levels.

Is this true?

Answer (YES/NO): NO